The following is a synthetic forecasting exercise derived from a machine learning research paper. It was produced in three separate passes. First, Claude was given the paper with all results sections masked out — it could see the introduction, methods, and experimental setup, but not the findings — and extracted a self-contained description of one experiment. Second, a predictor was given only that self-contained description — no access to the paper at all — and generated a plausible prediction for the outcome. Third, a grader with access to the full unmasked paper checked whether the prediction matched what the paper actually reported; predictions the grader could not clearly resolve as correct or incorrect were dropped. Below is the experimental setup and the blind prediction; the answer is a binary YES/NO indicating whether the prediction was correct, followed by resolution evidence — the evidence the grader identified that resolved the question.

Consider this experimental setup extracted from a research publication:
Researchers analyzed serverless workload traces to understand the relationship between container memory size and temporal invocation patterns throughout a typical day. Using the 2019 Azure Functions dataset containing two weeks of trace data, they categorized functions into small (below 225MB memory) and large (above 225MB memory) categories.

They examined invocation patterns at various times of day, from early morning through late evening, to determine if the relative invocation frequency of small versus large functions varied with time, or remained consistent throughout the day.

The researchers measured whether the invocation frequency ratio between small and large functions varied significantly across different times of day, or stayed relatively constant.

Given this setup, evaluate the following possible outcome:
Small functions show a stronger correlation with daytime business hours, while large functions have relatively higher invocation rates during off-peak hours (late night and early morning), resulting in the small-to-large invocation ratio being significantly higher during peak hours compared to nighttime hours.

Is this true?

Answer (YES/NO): NO